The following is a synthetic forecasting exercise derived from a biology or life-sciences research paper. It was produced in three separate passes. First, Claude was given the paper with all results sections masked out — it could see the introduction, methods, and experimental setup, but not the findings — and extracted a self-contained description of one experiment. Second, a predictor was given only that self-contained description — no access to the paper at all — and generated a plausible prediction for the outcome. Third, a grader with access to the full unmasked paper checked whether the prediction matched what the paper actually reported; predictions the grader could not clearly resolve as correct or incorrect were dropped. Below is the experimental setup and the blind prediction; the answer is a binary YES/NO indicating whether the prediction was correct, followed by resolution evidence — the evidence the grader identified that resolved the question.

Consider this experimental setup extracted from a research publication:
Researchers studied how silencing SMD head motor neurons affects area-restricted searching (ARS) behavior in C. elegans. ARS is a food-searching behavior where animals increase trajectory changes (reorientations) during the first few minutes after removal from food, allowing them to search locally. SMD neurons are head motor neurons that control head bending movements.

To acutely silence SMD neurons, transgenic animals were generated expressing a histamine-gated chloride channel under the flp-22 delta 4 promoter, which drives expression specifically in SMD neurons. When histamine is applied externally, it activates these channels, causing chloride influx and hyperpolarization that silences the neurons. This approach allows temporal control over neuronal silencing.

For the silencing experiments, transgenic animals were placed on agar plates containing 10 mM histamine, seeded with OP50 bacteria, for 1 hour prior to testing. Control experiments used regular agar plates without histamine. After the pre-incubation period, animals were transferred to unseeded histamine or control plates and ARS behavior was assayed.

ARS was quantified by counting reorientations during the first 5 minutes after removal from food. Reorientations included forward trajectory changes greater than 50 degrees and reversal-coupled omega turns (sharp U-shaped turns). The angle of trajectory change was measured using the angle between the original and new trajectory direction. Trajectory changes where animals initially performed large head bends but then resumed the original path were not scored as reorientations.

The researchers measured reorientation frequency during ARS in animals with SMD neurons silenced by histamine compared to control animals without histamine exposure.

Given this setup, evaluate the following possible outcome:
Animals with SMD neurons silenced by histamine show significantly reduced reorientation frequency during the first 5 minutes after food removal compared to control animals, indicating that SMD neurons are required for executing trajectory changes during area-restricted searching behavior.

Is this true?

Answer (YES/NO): YES